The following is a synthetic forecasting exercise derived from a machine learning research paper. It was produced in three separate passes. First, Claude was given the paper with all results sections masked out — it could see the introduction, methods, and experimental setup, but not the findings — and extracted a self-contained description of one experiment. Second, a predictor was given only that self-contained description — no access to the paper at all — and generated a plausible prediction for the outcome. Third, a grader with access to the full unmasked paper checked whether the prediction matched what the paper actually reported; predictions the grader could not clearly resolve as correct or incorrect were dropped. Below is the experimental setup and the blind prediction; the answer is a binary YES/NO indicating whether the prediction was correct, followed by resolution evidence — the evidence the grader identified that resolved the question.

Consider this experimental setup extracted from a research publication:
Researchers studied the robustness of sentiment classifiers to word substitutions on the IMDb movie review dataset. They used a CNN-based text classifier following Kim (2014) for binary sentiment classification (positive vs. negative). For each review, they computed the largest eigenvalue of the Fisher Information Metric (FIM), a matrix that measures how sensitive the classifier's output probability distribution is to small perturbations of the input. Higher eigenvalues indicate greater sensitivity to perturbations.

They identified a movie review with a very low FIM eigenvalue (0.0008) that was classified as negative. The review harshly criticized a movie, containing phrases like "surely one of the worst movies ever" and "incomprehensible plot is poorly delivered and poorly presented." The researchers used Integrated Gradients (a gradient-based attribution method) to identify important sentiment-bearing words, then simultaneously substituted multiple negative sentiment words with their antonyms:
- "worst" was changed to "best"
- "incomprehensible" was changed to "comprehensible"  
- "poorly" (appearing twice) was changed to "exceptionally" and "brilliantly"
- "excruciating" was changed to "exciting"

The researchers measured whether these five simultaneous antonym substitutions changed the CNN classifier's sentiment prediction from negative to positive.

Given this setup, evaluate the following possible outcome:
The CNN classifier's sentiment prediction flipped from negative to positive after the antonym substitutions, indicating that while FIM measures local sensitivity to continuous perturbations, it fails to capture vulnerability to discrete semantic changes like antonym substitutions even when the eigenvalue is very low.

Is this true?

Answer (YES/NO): NO